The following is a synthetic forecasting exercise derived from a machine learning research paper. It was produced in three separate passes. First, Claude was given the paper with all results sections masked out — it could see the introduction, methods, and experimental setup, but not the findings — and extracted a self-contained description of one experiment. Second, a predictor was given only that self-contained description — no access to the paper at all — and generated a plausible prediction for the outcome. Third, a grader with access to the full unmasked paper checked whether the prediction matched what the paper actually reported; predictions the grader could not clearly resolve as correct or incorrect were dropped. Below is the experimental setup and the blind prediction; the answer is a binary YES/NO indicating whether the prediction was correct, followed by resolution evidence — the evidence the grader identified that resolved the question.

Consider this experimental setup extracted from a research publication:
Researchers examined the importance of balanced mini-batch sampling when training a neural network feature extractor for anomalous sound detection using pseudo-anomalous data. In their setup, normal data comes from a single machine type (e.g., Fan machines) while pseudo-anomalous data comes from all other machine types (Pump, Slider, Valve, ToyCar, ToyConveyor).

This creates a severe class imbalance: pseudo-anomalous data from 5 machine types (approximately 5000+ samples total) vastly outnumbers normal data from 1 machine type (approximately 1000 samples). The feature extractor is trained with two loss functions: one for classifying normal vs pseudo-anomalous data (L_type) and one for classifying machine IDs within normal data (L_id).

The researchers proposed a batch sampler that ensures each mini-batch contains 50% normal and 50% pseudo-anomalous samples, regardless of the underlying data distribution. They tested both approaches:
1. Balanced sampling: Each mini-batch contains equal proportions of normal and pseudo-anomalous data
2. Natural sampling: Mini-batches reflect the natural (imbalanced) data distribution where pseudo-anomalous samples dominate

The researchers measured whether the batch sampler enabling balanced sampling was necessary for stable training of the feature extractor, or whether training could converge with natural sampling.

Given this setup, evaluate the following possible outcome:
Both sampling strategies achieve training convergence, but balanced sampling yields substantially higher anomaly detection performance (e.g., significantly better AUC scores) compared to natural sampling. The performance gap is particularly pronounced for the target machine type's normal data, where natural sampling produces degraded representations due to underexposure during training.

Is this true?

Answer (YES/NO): NO